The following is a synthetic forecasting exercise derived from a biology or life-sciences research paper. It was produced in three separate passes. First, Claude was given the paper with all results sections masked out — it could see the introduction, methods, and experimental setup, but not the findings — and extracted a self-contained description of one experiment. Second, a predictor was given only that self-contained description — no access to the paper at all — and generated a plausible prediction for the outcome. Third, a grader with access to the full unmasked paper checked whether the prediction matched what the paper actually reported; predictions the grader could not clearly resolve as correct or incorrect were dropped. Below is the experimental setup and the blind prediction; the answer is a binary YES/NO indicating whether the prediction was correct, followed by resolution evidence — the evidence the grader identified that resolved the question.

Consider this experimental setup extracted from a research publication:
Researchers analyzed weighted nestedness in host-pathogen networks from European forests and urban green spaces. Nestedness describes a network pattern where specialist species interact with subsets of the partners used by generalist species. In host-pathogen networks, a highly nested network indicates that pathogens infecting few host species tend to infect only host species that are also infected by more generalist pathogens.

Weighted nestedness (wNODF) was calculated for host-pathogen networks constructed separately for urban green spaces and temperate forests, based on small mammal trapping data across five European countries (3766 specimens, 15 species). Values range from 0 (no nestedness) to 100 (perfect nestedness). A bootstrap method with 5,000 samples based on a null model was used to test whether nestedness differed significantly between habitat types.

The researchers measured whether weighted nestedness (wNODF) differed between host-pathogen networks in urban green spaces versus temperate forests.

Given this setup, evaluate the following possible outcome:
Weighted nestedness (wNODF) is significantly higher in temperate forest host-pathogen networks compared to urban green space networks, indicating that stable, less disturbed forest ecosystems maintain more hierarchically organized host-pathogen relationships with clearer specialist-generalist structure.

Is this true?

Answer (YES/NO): NO